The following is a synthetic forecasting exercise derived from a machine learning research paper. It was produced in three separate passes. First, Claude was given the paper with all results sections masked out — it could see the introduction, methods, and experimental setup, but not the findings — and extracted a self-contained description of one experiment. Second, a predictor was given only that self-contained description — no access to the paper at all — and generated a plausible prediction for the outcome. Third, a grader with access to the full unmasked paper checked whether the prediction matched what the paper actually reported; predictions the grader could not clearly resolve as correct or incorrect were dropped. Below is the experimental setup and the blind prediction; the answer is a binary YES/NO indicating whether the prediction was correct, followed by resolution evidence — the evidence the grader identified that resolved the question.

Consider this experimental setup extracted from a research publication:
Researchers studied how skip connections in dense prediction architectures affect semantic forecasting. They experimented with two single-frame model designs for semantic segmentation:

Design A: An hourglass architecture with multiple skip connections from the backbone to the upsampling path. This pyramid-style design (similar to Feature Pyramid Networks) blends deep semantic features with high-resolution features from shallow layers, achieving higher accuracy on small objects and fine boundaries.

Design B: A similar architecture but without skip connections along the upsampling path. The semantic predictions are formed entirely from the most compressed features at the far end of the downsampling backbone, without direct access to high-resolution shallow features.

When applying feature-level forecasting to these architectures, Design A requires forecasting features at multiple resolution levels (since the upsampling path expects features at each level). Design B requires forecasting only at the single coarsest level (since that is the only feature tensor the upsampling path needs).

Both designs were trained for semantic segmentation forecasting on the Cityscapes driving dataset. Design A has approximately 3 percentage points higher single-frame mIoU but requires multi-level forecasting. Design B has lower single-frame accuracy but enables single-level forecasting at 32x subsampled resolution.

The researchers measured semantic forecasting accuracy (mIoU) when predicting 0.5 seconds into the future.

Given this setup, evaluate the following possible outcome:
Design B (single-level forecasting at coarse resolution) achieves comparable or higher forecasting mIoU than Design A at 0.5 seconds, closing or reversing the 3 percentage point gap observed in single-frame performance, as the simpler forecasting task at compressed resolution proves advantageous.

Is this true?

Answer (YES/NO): YES